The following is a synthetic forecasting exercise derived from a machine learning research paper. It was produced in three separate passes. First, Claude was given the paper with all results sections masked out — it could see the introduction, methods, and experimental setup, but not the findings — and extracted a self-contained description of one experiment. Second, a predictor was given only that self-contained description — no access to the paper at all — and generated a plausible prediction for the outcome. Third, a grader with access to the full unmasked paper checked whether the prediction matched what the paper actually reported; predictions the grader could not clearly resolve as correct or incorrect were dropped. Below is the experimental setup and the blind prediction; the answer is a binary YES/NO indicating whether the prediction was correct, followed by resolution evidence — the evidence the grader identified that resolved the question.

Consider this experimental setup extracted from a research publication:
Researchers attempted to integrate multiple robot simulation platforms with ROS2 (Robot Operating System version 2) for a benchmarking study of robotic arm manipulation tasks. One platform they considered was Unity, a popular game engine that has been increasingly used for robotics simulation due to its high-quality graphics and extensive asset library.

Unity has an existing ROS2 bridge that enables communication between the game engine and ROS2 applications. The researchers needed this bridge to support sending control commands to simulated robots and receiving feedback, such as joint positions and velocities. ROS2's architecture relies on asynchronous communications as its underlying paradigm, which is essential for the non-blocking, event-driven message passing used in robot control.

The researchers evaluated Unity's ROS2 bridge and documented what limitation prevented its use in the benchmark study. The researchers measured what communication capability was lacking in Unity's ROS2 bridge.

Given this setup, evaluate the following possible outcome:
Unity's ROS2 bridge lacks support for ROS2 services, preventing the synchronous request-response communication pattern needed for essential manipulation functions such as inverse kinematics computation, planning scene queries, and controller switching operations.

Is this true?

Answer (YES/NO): NO